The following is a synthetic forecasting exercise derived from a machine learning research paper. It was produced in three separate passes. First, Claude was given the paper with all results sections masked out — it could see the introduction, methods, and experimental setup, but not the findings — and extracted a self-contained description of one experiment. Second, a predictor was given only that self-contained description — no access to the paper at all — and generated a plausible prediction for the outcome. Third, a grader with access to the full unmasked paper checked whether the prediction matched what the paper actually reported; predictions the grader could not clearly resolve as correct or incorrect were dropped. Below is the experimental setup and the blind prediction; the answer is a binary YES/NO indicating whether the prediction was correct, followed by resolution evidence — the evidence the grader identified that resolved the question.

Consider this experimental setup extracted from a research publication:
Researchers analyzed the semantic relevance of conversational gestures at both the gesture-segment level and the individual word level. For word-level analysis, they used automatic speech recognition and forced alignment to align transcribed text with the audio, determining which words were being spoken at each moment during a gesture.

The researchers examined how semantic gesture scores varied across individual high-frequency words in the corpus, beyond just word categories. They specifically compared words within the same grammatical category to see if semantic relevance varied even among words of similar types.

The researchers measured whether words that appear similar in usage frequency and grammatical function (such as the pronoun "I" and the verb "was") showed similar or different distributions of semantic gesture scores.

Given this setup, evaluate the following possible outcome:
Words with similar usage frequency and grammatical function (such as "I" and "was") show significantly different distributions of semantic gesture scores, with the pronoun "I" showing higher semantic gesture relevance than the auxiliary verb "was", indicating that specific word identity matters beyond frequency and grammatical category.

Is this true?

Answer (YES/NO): NO